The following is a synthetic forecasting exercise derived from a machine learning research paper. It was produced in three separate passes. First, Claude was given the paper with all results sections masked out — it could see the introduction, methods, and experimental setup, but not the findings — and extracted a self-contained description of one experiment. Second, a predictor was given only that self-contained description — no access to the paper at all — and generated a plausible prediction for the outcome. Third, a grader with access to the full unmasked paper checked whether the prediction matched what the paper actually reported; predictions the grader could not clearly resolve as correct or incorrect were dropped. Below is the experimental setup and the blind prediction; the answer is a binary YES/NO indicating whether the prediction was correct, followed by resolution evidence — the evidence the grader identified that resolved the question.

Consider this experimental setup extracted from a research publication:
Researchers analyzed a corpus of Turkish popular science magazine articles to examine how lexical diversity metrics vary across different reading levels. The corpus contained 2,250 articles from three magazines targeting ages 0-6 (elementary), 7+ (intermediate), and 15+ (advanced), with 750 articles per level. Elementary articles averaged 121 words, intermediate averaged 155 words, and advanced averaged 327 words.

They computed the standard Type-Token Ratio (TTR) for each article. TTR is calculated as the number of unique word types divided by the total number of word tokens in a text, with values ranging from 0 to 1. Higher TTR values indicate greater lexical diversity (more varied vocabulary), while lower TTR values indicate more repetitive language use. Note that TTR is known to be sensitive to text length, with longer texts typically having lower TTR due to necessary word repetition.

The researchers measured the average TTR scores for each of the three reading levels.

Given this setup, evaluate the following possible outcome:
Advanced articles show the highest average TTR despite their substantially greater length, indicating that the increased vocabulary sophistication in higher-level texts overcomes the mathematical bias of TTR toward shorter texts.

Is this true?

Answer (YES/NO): YES